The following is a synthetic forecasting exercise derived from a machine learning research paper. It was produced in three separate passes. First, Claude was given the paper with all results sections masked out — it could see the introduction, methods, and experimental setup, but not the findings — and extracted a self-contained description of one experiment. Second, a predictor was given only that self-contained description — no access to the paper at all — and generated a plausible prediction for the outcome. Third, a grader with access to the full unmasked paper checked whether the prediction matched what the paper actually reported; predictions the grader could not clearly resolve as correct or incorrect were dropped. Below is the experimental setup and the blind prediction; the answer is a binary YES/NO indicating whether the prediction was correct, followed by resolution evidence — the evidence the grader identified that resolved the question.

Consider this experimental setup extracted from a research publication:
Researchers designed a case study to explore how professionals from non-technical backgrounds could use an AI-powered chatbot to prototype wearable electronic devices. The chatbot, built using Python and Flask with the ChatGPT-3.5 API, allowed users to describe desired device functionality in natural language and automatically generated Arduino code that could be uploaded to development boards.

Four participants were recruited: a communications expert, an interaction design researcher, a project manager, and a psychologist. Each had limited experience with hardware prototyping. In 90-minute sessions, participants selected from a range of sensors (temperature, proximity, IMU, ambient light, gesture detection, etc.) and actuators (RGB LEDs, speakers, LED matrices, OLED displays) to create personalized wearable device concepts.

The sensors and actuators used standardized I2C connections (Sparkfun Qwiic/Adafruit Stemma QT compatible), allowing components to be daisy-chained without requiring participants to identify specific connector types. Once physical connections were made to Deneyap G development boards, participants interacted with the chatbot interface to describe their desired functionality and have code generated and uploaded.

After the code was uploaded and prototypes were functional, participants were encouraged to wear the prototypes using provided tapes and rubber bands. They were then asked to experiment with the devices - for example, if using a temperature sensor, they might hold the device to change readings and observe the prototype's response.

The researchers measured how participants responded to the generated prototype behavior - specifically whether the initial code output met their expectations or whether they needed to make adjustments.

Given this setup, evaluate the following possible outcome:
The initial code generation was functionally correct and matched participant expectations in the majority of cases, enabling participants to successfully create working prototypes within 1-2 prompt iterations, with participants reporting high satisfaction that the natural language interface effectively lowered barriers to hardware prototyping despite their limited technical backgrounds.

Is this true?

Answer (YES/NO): NO